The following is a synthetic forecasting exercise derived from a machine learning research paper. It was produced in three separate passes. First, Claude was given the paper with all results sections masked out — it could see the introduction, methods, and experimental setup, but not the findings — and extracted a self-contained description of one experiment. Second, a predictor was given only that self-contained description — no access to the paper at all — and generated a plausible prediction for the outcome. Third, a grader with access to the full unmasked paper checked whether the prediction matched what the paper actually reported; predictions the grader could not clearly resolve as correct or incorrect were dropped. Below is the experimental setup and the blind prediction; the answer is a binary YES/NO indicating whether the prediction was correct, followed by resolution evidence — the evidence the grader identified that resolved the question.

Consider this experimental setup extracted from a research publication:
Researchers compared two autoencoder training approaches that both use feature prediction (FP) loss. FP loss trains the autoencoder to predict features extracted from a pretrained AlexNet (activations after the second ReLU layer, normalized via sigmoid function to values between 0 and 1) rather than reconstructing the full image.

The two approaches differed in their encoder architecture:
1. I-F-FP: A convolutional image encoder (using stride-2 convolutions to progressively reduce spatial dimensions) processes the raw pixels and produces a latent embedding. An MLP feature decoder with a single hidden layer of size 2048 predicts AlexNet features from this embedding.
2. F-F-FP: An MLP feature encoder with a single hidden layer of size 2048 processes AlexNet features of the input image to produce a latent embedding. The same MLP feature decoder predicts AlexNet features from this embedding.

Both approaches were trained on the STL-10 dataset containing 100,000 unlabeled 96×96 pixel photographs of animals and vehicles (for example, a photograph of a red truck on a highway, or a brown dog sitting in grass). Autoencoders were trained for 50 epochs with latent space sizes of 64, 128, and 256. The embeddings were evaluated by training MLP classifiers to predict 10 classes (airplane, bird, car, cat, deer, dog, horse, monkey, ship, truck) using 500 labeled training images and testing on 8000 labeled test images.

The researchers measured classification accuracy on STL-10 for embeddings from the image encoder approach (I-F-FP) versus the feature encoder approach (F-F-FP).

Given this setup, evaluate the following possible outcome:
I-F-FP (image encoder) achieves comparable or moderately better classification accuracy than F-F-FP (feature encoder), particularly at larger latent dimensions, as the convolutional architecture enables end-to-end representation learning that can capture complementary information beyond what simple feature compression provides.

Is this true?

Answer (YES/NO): NO